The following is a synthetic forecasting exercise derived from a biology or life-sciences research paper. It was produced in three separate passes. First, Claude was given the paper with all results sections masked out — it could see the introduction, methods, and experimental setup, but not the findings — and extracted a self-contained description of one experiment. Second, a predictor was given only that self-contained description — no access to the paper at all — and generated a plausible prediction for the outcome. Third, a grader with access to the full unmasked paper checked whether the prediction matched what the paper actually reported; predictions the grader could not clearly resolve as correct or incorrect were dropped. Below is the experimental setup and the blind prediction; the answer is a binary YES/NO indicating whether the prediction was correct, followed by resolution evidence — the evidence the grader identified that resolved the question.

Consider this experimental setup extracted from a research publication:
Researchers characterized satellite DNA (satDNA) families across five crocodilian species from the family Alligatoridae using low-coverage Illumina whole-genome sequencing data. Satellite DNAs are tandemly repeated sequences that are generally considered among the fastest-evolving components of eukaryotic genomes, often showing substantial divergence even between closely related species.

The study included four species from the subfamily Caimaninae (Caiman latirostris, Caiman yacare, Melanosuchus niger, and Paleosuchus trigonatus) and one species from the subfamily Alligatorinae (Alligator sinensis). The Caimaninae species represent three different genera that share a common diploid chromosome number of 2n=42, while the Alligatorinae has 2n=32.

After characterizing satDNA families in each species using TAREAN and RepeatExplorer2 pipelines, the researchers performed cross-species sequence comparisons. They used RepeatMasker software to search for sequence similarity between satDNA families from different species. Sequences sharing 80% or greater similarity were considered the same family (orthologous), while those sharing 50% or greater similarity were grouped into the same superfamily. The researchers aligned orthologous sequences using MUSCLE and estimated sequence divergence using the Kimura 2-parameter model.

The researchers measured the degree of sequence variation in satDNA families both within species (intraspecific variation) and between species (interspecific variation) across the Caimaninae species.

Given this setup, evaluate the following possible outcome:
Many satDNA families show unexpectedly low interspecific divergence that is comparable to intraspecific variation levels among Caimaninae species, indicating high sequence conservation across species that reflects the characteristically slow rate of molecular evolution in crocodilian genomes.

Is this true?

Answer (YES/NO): YES